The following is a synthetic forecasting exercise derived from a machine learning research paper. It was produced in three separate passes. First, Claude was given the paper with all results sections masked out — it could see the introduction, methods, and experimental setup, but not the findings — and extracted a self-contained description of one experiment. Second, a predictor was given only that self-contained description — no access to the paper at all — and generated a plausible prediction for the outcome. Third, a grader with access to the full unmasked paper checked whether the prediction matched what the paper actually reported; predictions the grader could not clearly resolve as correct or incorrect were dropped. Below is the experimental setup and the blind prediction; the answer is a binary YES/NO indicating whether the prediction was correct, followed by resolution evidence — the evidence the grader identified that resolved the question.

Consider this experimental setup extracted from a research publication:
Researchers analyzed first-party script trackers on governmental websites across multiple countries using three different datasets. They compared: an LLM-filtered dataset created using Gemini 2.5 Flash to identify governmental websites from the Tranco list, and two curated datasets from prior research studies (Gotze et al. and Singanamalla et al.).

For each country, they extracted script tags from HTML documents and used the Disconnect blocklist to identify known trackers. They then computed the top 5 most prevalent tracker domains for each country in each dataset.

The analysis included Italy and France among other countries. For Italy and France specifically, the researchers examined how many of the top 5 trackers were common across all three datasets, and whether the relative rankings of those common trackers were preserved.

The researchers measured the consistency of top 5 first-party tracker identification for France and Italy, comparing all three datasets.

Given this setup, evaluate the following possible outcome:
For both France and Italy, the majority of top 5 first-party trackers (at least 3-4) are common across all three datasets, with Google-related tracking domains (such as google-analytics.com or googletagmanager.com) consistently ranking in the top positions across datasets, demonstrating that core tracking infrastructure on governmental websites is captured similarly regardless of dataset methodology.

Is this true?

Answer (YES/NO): YES